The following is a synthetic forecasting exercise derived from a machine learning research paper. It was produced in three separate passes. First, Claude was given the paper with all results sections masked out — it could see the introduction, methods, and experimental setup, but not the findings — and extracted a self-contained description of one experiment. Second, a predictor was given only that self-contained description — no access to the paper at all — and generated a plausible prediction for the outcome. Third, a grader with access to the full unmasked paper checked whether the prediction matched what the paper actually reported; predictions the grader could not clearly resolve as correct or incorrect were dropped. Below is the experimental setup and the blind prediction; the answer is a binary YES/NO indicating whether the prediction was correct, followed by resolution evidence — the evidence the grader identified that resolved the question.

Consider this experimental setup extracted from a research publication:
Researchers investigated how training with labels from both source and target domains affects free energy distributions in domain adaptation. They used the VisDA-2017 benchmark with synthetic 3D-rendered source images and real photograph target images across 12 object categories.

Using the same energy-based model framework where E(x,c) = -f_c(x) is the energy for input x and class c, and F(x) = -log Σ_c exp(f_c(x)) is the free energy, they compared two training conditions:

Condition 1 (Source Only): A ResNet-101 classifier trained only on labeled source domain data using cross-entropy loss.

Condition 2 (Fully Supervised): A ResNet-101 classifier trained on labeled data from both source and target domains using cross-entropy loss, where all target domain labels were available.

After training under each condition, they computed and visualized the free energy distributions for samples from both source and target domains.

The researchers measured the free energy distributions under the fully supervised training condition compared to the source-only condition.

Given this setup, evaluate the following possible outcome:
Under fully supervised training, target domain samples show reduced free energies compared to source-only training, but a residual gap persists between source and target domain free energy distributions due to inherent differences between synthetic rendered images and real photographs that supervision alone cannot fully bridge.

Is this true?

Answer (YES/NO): NO